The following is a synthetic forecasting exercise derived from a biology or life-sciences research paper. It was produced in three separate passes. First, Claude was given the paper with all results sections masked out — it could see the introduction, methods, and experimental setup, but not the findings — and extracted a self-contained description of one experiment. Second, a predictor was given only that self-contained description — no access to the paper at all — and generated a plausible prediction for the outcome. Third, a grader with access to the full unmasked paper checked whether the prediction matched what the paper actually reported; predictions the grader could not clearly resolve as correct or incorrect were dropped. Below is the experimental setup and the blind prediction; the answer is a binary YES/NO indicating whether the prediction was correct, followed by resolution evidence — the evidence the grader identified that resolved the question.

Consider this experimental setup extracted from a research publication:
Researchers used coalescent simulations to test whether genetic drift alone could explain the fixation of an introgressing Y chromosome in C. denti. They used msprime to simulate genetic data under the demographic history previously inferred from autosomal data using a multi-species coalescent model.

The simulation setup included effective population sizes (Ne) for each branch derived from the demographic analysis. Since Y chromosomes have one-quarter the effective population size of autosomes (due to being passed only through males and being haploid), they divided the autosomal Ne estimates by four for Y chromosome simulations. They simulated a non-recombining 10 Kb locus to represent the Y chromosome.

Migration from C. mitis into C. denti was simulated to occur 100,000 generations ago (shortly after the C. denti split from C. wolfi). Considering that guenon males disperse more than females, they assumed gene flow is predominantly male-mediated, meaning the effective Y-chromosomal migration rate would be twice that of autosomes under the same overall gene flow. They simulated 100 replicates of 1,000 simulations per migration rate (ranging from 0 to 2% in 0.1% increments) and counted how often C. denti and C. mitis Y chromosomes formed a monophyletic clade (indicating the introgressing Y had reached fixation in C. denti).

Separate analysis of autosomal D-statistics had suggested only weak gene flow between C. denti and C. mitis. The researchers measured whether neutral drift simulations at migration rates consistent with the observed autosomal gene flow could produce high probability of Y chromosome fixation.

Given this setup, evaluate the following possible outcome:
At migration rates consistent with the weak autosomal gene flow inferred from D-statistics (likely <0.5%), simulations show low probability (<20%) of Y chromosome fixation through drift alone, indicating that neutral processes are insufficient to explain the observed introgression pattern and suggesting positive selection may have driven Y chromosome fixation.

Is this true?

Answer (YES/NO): YES